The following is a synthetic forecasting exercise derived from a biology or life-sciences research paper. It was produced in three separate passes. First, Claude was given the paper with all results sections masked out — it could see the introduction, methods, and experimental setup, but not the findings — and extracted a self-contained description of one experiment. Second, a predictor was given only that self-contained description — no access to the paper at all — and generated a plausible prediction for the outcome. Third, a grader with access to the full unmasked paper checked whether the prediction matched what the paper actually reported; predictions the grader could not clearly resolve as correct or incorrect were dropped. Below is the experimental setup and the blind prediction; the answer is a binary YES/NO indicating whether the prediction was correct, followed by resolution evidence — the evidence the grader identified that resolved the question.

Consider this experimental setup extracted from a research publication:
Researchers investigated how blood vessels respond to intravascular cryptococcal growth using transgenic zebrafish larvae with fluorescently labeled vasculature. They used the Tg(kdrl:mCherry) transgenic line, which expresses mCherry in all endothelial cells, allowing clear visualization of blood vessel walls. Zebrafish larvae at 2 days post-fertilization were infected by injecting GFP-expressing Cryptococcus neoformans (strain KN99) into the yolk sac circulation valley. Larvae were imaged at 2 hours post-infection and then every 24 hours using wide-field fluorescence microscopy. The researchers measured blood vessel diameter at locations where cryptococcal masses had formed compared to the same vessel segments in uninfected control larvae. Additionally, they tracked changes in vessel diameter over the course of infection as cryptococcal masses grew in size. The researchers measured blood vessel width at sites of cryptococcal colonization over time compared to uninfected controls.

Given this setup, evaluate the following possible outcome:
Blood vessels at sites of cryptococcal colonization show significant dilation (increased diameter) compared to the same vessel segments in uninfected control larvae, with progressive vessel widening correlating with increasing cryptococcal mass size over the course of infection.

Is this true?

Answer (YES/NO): YES